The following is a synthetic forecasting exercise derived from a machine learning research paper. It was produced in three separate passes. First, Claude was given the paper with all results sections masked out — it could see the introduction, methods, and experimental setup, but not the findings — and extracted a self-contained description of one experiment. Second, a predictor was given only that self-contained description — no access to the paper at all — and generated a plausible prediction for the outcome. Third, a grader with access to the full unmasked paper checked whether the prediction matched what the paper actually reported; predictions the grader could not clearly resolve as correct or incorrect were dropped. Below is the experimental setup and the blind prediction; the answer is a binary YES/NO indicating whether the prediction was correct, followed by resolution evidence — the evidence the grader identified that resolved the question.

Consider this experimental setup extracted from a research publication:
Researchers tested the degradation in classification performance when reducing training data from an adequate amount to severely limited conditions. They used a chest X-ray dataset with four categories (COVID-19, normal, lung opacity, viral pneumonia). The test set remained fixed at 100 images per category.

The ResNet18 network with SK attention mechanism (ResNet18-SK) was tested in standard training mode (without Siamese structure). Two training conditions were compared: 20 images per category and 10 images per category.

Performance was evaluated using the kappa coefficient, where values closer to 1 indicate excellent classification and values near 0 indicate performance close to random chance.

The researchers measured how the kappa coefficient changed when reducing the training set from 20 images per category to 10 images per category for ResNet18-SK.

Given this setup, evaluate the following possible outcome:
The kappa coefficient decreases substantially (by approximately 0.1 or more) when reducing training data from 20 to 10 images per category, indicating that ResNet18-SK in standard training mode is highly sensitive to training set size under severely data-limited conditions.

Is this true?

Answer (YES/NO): YES